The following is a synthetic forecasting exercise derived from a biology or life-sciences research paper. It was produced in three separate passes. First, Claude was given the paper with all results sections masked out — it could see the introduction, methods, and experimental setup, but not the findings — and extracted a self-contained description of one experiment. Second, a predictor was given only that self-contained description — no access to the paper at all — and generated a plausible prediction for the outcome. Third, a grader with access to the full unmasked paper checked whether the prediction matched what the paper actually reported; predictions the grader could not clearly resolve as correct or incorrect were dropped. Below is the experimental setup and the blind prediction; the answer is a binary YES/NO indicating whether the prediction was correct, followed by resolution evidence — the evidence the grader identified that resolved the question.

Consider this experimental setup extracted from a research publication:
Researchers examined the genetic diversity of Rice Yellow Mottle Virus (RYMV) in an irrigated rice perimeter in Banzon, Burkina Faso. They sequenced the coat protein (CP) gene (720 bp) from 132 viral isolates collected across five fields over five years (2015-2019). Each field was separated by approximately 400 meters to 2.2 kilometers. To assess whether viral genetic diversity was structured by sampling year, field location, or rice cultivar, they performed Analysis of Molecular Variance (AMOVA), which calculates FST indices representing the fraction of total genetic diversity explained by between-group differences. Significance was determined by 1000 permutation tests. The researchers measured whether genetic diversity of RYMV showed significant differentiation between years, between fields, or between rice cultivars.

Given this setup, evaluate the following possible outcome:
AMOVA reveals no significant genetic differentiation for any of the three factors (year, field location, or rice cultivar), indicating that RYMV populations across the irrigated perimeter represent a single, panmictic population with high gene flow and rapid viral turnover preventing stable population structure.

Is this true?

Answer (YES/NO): NO